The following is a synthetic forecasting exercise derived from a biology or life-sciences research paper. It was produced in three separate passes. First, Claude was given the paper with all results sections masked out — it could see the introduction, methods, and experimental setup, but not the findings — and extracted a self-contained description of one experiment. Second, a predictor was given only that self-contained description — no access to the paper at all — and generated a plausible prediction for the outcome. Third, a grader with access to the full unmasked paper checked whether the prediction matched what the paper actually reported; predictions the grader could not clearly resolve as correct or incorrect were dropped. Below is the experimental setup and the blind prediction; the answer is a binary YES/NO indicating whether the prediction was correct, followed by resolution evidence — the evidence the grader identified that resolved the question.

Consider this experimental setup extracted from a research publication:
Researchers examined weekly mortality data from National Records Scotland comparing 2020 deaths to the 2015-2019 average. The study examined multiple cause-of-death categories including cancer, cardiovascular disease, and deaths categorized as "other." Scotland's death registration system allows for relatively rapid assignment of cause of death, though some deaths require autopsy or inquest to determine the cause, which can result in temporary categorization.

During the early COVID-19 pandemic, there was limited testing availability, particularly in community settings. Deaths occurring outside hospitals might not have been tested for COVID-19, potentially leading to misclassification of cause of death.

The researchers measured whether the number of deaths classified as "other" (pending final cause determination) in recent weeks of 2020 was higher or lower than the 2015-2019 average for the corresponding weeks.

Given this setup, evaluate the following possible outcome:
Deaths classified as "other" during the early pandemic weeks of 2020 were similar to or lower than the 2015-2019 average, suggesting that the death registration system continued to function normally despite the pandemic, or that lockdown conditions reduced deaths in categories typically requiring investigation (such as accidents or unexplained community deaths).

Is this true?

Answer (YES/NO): NO